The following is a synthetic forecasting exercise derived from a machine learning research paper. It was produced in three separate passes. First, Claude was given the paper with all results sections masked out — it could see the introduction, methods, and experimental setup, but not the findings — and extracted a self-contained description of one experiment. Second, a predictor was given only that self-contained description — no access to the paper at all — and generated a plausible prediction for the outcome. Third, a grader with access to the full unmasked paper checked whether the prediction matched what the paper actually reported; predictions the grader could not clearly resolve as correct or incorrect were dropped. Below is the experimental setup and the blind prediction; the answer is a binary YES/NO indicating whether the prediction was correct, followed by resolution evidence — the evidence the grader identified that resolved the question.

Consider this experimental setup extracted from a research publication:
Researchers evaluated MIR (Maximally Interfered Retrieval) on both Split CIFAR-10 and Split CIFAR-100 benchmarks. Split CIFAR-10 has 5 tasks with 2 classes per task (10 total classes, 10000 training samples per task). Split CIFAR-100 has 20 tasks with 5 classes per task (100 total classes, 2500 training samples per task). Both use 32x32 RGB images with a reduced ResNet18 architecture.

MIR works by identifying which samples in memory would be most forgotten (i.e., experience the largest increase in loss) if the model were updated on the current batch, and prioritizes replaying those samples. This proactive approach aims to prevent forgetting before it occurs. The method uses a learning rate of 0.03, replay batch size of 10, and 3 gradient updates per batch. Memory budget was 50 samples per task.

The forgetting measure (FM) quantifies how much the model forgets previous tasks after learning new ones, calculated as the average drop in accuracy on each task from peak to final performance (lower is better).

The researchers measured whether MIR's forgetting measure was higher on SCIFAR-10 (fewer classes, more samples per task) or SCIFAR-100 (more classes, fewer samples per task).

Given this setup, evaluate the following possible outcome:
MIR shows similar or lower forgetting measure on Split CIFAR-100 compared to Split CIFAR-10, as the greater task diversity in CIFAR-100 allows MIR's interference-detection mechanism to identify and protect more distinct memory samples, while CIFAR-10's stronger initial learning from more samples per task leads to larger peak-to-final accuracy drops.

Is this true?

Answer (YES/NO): YES